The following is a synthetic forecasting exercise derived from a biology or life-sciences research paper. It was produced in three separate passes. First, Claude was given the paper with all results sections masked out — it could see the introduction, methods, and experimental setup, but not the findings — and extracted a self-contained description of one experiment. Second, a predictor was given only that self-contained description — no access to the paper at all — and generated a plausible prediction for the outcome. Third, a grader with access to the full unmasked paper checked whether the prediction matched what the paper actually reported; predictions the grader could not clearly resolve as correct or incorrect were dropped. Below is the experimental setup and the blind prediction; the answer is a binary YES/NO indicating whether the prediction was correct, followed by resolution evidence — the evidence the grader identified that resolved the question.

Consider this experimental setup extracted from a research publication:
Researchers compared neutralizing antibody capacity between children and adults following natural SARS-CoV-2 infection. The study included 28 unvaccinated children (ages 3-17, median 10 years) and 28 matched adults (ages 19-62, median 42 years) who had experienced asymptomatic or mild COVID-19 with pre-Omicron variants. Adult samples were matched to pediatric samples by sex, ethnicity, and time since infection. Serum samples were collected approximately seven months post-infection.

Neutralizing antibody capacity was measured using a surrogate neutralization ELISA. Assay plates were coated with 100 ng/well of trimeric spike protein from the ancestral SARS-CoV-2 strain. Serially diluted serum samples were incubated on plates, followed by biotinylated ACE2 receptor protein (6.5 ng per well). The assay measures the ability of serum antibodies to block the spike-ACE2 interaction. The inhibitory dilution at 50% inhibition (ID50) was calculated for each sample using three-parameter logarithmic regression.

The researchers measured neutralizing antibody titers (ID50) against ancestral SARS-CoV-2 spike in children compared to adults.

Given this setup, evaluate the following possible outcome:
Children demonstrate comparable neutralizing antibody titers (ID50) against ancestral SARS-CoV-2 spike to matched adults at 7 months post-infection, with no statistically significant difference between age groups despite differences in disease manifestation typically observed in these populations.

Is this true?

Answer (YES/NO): YES